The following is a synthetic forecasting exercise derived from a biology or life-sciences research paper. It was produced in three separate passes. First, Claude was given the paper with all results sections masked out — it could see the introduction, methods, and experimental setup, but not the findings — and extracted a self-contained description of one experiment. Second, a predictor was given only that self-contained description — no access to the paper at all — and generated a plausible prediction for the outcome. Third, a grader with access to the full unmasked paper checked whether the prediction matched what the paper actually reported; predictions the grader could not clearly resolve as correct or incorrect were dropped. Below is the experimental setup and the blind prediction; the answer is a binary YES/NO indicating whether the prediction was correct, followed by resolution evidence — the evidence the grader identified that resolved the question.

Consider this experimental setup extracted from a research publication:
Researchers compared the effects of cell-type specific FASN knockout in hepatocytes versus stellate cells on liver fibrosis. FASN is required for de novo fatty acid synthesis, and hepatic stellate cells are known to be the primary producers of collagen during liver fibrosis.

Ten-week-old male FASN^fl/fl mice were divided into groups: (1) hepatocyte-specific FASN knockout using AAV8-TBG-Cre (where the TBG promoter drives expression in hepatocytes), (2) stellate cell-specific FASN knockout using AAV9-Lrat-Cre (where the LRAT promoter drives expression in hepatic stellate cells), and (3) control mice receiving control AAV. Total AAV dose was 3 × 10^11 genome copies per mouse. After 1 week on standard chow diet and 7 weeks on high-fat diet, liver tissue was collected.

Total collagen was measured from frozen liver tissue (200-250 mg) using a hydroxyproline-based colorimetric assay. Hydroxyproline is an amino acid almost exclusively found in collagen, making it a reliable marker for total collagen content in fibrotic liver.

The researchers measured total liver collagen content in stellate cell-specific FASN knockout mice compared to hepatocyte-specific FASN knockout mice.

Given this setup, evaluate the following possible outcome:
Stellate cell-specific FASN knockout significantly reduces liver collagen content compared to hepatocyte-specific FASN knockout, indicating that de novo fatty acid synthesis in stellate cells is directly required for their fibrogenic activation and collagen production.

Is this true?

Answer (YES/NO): NO